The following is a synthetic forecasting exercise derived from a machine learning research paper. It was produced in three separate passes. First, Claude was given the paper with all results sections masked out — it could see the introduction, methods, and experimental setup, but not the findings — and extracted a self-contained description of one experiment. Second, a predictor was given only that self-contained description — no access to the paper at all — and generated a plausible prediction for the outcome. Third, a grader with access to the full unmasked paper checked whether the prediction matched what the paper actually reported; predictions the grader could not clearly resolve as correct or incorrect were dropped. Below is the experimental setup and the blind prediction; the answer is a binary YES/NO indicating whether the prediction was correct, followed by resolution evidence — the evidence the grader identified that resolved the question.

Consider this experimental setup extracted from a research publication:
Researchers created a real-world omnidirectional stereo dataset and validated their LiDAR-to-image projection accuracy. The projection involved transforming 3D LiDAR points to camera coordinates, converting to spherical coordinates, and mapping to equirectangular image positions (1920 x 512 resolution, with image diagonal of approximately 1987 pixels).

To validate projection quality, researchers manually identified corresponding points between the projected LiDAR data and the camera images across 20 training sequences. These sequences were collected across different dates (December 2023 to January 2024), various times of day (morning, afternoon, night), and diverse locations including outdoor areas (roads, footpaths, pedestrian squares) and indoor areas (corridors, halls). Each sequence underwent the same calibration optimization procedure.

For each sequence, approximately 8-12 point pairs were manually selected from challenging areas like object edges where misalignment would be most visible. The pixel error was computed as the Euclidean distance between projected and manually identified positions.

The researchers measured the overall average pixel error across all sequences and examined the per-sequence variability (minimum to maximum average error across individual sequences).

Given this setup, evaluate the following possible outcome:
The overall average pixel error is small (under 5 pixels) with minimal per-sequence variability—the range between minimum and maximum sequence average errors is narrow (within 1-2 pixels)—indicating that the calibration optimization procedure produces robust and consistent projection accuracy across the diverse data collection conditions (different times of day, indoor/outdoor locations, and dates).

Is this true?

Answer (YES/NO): NO